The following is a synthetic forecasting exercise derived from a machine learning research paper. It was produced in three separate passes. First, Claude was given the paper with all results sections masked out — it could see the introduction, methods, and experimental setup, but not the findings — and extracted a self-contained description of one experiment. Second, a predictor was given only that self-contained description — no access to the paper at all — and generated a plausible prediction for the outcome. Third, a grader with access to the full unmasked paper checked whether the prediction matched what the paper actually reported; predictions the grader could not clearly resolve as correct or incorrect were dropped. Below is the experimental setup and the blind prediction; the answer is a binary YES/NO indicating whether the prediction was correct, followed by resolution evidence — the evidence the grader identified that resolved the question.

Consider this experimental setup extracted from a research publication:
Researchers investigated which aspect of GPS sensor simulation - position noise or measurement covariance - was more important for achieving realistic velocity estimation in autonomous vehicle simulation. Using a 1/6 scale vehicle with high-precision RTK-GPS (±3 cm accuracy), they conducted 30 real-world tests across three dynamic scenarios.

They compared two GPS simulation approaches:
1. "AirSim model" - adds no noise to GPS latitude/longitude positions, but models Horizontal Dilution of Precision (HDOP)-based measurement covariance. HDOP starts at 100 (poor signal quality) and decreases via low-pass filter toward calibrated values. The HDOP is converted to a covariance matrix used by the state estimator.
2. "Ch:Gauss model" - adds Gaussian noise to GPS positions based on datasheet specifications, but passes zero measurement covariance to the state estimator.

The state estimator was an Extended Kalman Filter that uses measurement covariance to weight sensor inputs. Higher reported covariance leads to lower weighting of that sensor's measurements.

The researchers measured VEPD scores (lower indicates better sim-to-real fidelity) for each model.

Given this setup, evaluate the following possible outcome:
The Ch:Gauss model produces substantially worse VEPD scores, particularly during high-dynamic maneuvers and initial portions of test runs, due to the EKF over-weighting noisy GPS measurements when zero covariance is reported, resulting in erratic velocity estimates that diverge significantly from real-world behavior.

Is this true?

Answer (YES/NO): NO